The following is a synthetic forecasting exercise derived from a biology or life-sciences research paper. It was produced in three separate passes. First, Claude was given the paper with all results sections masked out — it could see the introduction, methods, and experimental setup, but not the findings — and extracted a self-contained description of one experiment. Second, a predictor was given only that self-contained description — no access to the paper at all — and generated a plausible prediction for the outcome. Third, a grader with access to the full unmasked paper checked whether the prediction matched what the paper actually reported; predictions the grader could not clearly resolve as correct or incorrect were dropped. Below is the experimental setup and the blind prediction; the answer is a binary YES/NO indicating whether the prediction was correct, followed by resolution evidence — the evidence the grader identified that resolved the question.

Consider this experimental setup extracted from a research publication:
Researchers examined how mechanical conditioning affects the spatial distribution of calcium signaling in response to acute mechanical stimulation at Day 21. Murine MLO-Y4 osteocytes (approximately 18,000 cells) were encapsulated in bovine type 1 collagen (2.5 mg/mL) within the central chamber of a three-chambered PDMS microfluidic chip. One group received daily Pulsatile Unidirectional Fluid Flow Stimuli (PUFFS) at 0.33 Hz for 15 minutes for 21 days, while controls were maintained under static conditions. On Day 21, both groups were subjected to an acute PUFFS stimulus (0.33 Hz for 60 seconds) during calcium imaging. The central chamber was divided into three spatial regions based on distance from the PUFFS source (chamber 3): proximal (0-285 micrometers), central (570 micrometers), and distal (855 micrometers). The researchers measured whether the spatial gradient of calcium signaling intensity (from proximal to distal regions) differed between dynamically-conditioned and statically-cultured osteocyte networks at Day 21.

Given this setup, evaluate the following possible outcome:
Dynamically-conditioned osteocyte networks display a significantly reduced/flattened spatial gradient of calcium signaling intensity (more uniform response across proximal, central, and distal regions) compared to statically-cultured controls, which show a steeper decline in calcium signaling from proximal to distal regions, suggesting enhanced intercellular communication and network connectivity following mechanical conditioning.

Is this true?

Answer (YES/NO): NO